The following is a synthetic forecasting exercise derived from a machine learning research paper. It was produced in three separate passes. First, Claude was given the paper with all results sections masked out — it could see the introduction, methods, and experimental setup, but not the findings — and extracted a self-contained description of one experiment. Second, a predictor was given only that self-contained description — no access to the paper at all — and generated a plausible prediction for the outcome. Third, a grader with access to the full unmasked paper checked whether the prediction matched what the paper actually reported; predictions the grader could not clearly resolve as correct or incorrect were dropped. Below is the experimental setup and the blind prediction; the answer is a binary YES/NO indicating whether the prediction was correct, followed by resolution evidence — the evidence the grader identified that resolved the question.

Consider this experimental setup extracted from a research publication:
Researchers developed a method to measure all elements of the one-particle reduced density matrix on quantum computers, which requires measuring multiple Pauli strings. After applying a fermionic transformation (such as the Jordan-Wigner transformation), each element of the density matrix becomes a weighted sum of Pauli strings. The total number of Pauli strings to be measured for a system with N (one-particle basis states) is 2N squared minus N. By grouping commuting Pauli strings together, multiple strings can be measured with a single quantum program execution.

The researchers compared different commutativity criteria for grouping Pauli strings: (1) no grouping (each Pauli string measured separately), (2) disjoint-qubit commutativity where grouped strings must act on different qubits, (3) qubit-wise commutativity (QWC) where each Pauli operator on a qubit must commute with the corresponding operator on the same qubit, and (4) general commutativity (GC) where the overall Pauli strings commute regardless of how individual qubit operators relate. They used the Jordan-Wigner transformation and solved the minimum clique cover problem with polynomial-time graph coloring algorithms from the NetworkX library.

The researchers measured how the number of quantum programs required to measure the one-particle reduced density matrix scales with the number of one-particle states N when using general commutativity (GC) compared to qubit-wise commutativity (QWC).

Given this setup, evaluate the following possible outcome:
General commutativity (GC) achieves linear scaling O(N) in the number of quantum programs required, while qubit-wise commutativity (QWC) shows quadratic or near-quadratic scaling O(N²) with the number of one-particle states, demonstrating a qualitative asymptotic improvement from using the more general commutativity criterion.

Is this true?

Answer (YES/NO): YES